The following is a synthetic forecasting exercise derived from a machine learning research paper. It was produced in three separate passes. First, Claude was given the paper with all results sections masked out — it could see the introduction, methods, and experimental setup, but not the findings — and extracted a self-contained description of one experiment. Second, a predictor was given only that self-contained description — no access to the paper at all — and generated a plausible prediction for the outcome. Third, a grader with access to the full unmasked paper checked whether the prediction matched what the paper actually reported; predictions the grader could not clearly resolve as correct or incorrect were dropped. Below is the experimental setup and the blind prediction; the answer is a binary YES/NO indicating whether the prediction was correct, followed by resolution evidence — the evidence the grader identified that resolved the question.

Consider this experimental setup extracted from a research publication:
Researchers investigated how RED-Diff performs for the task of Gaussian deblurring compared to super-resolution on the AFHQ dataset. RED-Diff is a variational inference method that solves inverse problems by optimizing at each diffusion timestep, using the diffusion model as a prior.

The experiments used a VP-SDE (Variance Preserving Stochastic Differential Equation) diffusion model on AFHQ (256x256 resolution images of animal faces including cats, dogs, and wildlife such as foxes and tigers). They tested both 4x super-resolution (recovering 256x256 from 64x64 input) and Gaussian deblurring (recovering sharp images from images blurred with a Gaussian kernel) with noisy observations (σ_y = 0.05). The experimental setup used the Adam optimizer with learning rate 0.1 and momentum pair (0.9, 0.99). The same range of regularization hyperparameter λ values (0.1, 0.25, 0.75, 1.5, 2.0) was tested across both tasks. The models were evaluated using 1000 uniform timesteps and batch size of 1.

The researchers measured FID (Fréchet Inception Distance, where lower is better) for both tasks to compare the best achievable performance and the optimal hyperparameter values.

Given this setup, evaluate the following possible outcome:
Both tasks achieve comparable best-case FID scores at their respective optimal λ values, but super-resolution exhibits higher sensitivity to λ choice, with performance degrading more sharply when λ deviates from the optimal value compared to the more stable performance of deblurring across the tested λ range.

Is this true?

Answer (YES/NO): NO